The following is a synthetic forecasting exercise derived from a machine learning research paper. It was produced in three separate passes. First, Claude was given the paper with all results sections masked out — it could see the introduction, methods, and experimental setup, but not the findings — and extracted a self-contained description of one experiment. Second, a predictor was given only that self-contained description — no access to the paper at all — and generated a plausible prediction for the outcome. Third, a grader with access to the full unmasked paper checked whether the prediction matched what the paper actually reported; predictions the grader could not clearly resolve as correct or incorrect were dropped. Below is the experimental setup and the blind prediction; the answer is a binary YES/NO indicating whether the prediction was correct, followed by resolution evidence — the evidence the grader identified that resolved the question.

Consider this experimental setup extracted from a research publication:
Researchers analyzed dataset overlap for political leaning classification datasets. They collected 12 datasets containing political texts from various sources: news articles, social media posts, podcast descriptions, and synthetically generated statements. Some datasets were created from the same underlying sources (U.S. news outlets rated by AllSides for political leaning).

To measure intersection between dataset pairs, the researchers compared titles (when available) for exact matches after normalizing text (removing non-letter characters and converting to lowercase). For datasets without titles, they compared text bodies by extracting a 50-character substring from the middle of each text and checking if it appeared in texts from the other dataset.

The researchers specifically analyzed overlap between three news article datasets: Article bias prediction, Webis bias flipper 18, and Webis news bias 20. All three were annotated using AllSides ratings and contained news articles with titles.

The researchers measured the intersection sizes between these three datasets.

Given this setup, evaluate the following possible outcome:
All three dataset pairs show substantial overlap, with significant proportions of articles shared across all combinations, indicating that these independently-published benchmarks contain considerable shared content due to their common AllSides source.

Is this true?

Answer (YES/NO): NO